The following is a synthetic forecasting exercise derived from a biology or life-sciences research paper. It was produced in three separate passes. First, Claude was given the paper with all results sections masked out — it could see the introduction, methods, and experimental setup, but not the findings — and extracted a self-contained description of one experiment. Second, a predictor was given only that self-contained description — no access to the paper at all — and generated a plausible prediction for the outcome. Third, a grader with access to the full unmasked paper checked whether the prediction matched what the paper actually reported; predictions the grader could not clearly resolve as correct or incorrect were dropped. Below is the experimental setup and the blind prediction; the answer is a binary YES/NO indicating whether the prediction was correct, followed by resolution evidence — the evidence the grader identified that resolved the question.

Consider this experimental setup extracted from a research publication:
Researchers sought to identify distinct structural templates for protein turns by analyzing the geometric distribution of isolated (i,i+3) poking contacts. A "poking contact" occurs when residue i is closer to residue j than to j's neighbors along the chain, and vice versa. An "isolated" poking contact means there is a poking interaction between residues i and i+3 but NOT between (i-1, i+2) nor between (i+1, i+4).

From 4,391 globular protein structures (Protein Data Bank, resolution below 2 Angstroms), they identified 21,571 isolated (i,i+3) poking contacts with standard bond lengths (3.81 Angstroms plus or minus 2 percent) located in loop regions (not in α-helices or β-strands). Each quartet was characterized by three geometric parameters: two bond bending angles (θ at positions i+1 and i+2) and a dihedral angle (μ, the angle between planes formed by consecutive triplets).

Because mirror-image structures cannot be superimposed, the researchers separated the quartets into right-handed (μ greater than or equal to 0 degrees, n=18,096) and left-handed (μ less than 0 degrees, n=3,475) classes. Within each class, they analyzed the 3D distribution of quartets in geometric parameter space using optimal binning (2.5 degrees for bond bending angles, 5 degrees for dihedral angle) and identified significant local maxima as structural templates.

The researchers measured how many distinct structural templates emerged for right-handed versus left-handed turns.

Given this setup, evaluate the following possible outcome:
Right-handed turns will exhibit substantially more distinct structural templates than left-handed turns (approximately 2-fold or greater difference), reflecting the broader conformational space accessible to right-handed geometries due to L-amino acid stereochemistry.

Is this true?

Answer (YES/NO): NO